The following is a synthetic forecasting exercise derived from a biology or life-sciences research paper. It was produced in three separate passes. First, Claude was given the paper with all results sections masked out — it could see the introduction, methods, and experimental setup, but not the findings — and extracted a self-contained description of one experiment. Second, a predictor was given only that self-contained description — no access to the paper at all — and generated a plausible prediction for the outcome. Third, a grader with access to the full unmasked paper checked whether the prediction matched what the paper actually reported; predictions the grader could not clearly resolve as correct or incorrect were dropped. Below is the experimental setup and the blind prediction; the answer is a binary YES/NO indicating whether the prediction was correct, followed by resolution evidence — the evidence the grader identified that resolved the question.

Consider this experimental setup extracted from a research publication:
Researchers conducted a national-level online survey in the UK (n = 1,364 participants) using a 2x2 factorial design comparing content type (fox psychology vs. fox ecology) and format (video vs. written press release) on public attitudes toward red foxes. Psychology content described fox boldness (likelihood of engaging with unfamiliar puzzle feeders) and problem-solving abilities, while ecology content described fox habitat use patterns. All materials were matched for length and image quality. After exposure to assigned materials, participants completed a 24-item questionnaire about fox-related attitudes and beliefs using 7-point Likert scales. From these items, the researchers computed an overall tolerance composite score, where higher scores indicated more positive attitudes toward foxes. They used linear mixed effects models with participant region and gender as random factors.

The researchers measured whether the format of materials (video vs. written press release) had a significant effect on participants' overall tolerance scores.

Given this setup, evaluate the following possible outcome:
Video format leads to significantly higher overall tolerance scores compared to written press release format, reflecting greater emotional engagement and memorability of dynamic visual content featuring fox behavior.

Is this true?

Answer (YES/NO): NO